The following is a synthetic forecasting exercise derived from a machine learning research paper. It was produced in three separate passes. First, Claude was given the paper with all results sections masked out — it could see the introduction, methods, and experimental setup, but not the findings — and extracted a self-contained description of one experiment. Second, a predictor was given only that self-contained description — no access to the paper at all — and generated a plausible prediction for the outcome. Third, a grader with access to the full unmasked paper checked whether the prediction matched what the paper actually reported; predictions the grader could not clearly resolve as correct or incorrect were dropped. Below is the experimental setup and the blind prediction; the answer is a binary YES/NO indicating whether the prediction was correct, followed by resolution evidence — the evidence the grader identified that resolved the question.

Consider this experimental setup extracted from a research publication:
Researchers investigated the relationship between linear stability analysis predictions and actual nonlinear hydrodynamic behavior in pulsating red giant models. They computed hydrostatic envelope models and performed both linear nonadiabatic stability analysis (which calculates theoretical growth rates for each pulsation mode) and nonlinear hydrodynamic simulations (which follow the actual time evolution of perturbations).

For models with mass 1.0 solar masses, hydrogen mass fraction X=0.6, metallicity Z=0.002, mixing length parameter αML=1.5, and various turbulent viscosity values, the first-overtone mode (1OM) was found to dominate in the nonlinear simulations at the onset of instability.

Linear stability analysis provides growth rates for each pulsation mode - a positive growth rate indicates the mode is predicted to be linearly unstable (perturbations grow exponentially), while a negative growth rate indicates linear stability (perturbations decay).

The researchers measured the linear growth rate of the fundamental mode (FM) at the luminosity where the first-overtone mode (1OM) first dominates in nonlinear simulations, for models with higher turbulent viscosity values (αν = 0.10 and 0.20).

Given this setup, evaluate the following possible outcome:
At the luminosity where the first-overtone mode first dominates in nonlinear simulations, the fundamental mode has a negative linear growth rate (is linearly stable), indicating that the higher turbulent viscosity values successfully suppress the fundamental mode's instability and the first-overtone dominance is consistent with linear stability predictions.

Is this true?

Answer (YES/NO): YES